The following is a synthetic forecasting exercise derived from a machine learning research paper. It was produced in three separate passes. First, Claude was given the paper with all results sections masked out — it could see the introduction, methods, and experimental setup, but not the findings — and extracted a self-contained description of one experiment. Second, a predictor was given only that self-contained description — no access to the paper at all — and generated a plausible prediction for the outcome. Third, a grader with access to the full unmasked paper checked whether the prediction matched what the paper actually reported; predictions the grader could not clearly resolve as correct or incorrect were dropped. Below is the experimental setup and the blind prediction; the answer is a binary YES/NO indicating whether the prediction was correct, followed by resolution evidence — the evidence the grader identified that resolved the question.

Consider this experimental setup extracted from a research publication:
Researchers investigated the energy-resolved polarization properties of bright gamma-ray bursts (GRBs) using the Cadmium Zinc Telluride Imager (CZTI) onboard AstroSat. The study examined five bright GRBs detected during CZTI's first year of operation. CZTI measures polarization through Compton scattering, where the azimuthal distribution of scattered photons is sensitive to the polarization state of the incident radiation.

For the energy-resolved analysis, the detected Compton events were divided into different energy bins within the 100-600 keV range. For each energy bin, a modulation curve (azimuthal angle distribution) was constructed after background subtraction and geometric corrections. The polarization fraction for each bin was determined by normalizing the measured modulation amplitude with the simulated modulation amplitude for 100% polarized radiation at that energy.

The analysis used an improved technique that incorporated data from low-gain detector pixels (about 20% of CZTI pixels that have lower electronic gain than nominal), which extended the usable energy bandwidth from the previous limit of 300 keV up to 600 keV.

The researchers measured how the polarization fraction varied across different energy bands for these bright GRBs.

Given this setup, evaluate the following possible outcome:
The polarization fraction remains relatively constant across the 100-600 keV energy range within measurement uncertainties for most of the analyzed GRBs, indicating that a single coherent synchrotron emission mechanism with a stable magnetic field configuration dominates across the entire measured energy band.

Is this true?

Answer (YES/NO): NO